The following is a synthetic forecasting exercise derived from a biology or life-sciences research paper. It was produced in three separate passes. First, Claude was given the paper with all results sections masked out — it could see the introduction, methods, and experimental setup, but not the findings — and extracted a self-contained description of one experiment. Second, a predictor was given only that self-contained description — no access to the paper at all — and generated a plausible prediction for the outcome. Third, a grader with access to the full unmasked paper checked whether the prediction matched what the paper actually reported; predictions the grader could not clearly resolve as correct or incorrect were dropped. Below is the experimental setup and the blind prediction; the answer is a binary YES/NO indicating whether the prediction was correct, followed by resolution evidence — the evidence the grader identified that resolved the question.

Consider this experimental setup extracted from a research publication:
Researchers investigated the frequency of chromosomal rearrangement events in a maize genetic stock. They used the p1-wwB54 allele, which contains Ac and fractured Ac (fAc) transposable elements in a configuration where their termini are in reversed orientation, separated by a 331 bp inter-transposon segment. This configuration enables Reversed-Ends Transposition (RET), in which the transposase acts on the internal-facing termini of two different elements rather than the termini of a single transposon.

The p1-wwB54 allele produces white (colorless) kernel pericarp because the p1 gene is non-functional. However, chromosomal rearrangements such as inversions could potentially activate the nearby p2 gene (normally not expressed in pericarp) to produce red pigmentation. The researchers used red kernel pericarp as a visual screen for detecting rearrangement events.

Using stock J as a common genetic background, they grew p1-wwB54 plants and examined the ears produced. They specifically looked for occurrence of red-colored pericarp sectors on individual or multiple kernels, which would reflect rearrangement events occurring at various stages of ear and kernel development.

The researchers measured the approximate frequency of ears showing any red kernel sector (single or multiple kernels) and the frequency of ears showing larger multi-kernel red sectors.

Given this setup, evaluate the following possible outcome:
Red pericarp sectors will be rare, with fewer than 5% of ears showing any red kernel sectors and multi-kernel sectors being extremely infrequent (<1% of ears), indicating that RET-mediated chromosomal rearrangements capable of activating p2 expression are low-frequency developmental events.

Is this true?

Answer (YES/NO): NO